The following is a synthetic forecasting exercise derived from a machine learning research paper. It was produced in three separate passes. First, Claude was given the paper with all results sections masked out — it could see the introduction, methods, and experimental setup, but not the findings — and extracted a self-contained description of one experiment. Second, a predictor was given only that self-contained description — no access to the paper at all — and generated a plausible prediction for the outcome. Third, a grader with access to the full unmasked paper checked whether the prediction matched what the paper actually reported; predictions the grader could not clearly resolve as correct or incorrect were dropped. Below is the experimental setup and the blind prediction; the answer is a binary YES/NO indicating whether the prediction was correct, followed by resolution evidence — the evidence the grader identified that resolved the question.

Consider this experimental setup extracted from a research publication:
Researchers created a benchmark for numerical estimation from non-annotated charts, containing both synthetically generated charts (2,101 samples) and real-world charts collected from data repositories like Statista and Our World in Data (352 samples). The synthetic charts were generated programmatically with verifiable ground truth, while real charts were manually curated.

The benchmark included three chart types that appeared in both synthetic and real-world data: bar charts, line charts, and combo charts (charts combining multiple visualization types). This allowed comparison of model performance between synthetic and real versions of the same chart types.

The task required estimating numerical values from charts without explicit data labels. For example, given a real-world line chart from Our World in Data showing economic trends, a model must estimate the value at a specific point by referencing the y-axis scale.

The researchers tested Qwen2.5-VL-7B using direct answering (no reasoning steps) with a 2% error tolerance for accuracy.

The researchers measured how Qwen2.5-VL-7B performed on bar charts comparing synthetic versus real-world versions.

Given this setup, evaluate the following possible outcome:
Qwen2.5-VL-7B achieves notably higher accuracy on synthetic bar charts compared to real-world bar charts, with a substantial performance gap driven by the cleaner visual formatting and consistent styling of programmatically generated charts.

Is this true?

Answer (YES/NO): YES